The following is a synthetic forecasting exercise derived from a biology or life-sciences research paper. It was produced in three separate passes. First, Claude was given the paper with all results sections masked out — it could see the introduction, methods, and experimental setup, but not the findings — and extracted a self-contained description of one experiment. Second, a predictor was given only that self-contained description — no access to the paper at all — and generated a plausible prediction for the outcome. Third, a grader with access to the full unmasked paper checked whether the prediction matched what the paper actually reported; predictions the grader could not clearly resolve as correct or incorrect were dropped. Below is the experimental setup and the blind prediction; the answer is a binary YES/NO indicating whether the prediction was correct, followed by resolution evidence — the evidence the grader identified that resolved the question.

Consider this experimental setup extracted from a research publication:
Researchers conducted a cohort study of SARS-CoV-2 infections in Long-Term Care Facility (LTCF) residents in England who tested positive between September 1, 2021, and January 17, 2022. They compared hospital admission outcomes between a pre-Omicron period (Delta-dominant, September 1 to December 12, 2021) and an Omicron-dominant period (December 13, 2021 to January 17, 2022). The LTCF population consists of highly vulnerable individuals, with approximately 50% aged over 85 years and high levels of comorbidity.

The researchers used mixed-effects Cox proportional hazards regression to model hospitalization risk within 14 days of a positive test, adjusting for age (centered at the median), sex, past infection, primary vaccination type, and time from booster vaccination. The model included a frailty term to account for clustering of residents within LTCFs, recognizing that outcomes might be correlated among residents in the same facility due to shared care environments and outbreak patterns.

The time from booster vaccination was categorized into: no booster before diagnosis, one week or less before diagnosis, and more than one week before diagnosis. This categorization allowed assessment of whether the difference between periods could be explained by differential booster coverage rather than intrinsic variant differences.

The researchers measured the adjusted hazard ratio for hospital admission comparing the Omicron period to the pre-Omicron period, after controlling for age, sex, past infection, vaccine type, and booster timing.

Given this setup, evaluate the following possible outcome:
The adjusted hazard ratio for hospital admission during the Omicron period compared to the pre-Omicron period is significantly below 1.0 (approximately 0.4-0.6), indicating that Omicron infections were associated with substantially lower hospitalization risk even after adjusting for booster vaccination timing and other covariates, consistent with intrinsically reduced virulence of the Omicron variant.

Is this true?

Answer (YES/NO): YES